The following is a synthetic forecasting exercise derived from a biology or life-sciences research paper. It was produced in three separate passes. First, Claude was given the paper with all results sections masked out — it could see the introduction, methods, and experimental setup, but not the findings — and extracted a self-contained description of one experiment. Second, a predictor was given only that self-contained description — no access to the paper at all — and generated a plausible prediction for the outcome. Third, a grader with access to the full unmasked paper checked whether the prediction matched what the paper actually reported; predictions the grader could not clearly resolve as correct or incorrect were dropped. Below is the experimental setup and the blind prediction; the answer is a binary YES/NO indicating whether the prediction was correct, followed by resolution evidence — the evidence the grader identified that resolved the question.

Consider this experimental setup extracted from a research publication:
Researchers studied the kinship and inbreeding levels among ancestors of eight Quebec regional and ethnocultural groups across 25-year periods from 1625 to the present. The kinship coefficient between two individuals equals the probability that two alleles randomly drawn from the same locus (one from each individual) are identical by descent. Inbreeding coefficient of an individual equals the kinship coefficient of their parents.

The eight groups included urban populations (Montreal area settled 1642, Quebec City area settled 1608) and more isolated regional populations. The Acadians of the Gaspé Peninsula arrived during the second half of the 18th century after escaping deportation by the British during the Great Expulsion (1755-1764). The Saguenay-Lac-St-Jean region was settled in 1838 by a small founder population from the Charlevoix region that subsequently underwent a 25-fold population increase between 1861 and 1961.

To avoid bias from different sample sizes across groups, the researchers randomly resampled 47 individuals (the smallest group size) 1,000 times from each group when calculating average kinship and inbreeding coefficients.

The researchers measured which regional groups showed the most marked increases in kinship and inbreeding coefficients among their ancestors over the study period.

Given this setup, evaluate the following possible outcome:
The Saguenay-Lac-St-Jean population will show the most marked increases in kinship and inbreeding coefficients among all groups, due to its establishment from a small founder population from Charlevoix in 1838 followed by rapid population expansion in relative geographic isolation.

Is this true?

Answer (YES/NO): NO